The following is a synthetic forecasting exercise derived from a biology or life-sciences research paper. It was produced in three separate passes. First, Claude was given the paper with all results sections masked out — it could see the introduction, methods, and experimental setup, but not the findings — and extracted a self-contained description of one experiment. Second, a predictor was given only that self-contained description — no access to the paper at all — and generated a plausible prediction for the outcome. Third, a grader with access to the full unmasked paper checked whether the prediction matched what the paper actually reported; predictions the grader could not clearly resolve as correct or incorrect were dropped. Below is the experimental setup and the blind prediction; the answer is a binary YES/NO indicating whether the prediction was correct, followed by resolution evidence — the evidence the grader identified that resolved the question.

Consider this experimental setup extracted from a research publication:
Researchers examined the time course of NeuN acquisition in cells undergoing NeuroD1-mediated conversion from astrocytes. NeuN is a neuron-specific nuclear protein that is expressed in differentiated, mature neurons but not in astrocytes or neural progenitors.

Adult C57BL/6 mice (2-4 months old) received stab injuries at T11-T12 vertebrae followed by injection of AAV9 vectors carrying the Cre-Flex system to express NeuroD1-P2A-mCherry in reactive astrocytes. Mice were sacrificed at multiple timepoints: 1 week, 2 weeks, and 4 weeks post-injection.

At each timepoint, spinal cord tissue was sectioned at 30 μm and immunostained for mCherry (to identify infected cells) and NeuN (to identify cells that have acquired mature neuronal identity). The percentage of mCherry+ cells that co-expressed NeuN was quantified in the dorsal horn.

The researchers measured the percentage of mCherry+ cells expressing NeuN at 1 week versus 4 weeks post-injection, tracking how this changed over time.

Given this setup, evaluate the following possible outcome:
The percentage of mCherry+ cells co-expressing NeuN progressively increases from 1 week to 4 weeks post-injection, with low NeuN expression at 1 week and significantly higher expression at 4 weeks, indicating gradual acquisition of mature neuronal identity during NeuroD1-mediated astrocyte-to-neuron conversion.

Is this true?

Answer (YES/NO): YES